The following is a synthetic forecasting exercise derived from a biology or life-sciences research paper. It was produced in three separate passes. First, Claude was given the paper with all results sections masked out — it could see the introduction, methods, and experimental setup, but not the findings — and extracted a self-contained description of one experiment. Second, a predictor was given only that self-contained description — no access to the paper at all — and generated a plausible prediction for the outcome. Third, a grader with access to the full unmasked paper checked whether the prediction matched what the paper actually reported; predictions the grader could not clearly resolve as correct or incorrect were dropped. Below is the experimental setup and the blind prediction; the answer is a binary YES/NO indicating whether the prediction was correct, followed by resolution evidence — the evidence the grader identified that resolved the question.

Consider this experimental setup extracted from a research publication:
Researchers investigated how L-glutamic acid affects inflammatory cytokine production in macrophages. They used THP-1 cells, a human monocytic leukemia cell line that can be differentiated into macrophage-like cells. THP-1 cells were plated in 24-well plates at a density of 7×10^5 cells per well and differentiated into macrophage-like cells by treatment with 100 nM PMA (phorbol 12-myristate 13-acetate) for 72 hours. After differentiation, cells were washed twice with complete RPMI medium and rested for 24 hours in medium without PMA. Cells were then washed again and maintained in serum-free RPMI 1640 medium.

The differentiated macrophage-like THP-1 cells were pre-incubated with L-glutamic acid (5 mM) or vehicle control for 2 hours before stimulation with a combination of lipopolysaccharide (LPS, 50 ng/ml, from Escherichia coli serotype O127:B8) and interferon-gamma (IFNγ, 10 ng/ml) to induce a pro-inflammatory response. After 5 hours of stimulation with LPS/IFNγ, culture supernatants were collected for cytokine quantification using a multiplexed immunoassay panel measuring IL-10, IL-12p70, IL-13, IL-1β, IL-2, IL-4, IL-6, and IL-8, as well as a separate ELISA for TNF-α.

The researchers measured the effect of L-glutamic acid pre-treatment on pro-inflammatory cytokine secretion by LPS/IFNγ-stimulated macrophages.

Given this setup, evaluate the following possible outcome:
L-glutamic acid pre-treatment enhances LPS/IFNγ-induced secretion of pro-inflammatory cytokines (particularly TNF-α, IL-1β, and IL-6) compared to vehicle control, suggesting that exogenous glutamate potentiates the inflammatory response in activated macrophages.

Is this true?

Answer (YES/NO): NO